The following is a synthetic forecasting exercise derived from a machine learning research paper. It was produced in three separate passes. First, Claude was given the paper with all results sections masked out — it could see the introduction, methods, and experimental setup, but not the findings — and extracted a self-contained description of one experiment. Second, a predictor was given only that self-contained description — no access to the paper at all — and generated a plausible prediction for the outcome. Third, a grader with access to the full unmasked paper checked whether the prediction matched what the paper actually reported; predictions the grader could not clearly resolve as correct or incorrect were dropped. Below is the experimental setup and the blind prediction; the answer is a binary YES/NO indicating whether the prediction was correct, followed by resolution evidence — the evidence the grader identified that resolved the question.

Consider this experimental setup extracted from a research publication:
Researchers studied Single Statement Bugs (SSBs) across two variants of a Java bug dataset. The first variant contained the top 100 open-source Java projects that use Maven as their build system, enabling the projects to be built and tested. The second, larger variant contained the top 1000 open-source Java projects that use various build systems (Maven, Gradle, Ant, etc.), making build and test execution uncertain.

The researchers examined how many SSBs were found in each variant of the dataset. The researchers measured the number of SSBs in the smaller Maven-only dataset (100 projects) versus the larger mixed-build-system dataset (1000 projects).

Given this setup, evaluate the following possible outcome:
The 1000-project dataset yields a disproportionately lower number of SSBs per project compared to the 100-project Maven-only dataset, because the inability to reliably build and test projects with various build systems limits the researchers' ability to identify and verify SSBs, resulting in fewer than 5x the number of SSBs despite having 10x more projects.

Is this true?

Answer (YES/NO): NO